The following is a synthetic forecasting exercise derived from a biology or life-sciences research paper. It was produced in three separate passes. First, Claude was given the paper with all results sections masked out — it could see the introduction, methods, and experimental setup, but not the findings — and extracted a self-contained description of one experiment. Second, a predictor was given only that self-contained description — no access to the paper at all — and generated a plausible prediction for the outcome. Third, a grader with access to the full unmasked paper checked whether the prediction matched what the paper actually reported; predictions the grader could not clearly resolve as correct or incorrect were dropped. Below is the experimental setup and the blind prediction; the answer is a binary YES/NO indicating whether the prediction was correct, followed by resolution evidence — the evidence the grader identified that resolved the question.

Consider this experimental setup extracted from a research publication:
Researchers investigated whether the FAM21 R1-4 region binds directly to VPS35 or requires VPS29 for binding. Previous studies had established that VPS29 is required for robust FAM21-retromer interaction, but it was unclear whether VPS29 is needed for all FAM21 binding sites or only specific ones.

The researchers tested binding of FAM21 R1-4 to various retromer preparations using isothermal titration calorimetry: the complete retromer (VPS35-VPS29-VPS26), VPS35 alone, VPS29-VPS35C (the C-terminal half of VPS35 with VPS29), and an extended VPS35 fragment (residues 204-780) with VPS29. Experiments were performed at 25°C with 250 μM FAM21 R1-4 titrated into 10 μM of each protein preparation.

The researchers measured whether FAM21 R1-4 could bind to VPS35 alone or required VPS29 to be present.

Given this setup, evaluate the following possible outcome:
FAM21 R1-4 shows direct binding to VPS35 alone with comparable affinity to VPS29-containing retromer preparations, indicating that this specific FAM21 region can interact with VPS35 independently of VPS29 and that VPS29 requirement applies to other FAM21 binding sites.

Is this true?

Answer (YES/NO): YES